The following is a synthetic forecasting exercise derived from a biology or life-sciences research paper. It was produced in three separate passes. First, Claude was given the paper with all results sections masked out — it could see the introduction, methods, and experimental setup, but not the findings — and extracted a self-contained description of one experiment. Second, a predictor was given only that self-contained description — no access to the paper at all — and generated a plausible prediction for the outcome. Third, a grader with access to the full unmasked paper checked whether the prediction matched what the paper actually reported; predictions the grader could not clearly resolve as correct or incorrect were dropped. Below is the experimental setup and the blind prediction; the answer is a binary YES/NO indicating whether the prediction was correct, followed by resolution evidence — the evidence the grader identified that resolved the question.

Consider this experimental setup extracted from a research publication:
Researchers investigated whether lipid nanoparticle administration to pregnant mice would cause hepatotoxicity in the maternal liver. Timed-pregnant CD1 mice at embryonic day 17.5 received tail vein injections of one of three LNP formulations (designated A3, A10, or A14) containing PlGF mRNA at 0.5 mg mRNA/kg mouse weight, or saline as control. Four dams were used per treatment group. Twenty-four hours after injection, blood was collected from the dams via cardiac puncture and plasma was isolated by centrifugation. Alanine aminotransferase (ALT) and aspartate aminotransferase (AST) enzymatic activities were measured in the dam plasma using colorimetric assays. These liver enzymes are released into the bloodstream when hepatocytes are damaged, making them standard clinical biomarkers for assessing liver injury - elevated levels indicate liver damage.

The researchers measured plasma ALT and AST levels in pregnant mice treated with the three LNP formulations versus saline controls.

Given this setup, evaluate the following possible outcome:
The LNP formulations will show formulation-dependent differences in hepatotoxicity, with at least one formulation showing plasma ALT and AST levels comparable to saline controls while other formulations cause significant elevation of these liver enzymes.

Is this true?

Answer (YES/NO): NO